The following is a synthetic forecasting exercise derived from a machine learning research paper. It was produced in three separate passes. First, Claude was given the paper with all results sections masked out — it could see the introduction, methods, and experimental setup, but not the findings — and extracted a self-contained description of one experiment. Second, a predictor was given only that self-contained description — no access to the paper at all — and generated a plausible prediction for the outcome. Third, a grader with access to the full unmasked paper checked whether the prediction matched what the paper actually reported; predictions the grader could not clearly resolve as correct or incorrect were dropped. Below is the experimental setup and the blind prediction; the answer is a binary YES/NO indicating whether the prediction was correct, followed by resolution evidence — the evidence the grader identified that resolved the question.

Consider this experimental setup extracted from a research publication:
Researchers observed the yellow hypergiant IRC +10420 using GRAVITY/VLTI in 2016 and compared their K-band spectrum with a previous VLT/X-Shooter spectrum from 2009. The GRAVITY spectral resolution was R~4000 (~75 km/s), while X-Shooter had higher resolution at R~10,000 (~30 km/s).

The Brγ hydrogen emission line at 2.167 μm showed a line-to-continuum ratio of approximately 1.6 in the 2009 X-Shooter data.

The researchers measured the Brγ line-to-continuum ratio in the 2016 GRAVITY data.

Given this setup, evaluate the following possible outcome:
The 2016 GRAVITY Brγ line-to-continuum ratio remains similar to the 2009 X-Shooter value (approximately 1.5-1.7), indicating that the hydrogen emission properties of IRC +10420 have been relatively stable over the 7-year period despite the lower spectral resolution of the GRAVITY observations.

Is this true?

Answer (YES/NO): YES